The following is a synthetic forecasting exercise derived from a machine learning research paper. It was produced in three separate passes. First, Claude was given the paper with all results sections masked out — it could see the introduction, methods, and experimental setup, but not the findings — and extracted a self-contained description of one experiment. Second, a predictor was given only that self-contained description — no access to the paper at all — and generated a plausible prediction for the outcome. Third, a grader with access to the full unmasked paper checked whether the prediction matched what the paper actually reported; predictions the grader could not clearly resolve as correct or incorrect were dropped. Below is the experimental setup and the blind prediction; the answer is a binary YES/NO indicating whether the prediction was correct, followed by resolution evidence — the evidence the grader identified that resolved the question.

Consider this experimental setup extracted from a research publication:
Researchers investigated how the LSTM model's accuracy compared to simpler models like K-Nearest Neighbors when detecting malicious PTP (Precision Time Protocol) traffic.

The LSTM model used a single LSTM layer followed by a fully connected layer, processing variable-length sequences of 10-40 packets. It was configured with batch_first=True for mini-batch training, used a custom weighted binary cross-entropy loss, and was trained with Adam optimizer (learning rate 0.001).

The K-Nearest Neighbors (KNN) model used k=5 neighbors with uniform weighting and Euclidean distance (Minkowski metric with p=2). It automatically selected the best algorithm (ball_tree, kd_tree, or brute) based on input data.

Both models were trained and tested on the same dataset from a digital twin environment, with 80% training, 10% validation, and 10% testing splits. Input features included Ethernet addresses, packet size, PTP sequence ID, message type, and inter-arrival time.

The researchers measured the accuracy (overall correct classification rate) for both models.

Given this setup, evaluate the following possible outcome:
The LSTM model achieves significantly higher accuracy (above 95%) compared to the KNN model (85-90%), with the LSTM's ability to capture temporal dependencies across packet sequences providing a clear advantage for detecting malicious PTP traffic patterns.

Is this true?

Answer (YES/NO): NO